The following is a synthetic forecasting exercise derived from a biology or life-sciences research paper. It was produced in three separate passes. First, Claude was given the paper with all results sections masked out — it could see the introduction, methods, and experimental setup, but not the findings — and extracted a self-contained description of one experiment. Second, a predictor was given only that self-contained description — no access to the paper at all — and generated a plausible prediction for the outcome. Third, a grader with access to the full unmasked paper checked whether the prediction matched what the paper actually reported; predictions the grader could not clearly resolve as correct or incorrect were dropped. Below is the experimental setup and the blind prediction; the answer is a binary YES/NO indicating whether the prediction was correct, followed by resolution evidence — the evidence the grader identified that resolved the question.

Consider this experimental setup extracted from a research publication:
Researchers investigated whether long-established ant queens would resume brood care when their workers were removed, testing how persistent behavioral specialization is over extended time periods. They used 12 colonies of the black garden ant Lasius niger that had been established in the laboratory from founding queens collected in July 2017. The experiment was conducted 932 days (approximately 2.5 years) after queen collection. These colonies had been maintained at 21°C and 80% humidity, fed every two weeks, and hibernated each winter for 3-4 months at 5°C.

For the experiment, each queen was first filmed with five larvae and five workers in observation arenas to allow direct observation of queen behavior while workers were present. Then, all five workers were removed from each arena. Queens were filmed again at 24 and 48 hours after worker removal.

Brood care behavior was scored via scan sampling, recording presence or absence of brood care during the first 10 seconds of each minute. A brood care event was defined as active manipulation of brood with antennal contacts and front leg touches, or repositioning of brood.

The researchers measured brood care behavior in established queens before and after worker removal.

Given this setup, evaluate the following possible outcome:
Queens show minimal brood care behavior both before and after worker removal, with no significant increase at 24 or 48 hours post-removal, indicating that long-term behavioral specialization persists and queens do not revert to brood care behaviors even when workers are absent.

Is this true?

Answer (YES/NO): NO